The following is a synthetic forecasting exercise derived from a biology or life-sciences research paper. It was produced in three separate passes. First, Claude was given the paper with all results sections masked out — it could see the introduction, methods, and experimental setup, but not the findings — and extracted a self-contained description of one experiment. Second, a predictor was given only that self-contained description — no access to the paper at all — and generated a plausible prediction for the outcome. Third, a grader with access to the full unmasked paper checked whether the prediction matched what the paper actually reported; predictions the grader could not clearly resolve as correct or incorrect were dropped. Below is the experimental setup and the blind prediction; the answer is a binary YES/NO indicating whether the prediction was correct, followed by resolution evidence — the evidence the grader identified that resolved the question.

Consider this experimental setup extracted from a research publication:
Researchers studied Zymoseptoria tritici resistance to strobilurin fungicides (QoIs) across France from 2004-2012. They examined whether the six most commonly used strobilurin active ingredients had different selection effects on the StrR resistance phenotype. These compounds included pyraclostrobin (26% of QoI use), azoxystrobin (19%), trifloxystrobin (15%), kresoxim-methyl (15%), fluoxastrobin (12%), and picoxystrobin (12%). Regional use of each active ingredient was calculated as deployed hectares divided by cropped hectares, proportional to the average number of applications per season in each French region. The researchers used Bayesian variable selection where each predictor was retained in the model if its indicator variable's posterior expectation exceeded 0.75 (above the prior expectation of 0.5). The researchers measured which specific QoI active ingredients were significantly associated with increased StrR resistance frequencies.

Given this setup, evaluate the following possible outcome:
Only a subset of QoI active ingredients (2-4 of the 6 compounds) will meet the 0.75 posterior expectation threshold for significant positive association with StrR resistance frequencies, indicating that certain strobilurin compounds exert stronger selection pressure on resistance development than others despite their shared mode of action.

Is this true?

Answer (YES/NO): YES